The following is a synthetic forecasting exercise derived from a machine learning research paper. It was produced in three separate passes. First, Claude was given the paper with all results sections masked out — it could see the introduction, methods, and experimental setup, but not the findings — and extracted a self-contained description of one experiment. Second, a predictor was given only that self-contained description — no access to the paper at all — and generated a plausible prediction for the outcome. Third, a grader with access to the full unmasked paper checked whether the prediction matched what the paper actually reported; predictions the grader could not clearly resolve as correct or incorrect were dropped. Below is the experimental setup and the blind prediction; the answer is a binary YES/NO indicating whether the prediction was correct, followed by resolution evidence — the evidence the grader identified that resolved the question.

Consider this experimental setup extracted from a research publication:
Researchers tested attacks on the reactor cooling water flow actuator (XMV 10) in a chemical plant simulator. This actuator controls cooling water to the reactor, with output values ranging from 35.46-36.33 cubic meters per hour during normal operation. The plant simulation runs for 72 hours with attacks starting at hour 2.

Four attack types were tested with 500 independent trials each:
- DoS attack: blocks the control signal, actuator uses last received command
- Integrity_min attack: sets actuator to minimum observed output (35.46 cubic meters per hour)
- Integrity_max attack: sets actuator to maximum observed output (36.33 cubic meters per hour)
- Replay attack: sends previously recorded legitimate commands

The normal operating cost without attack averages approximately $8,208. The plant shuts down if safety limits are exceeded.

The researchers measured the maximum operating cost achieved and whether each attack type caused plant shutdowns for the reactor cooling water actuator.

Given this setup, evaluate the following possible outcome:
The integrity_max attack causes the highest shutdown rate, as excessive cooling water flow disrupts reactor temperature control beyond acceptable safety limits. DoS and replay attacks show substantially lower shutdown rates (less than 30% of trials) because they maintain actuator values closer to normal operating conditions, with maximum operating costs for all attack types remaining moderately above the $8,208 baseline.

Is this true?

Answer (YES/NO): NO